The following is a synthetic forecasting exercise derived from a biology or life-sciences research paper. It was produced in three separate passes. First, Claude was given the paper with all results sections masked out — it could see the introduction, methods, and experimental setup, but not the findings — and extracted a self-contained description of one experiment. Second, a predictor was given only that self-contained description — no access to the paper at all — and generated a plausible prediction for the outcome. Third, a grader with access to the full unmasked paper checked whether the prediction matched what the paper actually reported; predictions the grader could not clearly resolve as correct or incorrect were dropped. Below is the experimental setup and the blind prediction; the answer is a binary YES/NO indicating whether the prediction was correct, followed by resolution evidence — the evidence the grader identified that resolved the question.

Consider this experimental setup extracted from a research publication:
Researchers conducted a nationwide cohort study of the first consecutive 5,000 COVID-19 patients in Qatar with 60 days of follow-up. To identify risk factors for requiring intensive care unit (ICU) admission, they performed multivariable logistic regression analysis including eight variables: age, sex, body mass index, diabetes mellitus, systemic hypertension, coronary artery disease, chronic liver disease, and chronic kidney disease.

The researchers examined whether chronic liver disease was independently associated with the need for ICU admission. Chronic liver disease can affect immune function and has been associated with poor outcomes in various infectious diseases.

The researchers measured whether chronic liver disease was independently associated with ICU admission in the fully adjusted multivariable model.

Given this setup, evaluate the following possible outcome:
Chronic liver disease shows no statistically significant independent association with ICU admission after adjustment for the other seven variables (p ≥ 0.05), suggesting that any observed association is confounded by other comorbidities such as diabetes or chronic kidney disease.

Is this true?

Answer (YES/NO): YES